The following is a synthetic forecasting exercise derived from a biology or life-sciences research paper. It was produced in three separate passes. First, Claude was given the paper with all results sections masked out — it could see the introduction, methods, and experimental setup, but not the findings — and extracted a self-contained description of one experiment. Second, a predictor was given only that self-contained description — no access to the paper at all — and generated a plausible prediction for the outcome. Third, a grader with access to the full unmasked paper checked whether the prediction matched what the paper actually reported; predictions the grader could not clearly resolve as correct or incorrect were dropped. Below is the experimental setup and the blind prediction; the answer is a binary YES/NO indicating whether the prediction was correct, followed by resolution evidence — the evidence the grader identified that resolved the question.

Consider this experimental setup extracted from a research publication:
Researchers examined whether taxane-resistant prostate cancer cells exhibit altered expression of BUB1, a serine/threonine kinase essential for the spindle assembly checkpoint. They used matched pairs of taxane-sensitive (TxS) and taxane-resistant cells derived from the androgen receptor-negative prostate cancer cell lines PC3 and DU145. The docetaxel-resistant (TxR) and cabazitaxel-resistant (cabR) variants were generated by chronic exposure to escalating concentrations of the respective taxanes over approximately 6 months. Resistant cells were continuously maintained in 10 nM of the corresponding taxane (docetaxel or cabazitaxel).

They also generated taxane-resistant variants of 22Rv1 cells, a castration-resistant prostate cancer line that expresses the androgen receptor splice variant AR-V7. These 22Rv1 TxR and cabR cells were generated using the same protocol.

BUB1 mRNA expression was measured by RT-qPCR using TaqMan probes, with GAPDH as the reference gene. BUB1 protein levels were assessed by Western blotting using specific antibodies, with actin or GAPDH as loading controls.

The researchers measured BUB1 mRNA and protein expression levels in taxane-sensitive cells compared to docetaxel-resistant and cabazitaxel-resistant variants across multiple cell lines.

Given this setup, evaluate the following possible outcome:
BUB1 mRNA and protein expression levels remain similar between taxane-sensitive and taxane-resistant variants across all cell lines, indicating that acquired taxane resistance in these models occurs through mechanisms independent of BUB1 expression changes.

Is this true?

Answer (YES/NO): NO